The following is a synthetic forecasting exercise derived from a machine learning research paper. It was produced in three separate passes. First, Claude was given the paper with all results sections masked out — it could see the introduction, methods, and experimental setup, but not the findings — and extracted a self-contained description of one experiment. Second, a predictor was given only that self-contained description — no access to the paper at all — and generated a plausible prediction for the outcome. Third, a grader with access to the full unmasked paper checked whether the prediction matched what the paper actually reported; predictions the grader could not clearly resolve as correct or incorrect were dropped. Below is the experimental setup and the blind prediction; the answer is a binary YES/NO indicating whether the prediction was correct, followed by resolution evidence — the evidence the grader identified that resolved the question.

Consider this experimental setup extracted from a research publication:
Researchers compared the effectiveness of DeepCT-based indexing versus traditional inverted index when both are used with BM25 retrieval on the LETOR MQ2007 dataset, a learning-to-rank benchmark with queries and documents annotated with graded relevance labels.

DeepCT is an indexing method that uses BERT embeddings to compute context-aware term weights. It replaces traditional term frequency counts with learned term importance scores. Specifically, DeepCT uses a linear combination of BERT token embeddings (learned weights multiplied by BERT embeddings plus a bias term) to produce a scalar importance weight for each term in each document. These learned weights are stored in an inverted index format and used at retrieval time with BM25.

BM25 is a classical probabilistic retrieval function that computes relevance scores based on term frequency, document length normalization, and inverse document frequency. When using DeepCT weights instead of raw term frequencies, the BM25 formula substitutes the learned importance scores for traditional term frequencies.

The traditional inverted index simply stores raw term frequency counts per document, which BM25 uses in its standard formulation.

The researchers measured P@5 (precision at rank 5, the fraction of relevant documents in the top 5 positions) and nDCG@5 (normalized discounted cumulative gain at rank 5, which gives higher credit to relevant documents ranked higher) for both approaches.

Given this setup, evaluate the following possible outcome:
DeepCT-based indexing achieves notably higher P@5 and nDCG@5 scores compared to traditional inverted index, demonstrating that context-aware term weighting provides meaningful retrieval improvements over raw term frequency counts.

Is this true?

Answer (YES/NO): NO